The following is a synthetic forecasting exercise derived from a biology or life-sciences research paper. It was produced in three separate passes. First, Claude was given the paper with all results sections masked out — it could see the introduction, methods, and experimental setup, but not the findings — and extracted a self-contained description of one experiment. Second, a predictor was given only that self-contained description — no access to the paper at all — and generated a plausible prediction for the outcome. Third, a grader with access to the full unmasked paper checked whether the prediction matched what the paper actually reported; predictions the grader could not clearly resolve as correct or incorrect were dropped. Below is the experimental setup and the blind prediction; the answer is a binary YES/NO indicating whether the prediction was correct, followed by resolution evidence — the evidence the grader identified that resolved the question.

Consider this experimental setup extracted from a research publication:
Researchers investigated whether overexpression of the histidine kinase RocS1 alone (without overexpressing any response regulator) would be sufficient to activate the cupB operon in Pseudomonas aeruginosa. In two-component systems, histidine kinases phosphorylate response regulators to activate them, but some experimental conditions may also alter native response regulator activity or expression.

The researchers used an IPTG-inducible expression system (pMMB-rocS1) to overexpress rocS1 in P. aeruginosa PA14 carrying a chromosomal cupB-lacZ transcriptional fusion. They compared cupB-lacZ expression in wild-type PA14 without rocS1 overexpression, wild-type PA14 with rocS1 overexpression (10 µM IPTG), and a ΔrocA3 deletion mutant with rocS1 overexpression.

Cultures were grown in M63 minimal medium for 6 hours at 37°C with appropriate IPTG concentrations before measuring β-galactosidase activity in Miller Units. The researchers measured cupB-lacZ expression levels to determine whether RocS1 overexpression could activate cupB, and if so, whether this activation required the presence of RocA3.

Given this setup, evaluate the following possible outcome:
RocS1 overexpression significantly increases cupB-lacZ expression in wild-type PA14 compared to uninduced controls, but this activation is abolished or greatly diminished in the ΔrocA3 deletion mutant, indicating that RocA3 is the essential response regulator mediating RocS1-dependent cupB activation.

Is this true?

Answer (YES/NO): YES